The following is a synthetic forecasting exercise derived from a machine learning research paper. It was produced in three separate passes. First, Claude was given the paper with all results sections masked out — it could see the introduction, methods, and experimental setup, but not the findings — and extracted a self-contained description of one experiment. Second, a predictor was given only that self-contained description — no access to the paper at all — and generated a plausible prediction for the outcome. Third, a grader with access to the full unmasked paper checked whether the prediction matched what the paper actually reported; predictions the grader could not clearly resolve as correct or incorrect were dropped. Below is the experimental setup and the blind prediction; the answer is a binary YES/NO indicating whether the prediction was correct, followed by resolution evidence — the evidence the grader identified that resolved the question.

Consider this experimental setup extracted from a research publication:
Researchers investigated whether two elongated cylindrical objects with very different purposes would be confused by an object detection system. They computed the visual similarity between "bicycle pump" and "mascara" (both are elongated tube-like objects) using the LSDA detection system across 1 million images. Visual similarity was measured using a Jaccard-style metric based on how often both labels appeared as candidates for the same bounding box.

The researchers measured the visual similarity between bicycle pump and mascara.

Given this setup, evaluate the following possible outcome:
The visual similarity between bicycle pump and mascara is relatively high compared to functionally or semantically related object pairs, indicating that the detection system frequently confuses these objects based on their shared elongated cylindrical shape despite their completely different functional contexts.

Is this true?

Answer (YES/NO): NO